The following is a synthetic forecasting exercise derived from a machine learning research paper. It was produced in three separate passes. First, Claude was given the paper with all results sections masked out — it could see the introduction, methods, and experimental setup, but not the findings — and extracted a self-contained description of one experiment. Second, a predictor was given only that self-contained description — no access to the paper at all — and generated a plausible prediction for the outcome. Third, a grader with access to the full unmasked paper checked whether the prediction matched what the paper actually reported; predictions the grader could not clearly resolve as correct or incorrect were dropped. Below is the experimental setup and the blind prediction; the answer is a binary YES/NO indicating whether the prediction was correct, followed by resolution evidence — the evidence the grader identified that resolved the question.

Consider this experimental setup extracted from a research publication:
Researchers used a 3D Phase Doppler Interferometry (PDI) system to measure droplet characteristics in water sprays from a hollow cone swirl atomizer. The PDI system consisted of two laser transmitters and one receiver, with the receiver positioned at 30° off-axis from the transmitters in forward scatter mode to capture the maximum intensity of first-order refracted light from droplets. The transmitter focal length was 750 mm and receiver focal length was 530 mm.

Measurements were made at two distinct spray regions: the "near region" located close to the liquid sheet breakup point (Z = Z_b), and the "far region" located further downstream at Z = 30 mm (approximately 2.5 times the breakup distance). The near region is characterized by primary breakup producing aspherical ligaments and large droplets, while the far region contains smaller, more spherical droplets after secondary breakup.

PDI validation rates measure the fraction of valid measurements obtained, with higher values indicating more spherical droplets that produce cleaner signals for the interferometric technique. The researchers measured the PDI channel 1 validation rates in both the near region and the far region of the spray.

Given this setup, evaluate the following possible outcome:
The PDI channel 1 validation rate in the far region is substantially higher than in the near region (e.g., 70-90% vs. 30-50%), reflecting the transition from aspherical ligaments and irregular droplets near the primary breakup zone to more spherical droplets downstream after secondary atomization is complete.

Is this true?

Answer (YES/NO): NO